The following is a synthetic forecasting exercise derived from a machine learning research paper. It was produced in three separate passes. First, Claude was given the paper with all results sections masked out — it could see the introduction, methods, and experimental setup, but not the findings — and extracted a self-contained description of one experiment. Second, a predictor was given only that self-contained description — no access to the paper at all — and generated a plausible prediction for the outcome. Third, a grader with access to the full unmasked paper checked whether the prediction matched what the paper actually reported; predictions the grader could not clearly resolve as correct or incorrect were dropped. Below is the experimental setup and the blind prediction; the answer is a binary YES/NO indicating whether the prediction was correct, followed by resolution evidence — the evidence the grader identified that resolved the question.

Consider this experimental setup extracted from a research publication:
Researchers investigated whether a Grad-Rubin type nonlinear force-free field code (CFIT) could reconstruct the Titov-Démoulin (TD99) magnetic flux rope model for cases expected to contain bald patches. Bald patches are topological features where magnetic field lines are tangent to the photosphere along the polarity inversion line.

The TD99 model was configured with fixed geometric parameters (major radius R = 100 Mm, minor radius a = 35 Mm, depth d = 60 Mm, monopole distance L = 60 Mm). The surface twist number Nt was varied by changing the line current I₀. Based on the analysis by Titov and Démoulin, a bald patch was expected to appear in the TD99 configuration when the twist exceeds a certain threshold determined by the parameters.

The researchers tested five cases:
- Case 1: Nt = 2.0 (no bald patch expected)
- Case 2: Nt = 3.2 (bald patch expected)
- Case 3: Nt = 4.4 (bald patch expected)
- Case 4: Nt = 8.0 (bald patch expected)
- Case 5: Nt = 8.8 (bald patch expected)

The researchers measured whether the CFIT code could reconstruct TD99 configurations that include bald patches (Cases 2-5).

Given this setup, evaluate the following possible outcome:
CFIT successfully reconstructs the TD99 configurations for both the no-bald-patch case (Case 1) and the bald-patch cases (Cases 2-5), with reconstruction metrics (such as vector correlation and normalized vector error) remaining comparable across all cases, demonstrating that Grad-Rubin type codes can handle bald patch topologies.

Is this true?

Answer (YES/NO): NO